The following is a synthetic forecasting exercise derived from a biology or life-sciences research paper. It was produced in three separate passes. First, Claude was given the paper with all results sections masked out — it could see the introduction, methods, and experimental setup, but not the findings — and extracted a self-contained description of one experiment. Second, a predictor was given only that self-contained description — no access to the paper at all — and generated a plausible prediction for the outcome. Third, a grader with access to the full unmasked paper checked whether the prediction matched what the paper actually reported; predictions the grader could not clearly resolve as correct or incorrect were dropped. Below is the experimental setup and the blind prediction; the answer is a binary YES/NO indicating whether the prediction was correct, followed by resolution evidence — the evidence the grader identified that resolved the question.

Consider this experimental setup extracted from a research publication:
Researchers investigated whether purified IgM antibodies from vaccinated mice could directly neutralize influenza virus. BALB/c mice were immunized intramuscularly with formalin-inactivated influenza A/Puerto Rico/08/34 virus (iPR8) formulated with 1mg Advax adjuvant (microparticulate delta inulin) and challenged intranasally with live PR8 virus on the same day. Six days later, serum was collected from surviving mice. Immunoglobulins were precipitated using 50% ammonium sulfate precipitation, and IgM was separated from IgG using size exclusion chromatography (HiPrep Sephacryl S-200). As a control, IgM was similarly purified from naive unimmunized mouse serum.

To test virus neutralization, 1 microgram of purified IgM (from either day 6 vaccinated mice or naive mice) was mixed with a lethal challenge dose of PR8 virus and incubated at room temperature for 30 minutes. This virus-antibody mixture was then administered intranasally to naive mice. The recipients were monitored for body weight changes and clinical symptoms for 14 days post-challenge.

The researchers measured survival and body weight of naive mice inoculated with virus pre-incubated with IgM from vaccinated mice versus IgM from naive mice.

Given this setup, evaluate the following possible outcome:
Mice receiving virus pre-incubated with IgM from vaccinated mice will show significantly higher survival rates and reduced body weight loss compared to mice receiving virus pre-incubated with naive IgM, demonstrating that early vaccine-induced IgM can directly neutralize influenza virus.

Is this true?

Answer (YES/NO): YES